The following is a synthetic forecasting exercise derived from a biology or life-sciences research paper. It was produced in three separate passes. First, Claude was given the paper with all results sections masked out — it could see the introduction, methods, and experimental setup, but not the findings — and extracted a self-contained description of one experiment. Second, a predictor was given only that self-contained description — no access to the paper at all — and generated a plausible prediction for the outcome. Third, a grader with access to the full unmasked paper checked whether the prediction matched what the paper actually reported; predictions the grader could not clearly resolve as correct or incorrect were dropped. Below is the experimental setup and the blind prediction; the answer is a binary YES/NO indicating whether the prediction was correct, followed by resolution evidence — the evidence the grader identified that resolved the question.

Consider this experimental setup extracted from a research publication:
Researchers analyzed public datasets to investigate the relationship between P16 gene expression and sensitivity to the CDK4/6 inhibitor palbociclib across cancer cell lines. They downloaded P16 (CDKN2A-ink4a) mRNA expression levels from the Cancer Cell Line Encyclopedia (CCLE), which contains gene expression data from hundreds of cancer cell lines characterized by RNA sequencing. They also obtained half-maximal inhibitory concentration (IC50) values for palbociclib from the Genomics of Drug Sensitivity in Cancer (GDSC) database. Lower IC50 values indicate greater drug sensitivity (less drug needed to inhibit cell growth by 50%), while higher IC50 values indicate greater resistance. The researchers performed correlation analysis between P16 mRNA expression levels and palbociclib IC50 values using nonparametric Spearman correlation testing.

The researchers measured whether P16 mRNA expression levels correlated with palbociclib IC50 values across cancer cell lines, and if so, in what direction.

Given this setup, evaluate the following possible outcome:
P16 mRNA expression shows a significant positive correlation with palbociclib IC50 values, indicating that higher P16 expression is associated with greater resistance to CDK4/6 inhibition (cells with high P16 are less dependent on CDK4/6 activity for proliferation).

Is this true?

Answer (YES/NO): YES